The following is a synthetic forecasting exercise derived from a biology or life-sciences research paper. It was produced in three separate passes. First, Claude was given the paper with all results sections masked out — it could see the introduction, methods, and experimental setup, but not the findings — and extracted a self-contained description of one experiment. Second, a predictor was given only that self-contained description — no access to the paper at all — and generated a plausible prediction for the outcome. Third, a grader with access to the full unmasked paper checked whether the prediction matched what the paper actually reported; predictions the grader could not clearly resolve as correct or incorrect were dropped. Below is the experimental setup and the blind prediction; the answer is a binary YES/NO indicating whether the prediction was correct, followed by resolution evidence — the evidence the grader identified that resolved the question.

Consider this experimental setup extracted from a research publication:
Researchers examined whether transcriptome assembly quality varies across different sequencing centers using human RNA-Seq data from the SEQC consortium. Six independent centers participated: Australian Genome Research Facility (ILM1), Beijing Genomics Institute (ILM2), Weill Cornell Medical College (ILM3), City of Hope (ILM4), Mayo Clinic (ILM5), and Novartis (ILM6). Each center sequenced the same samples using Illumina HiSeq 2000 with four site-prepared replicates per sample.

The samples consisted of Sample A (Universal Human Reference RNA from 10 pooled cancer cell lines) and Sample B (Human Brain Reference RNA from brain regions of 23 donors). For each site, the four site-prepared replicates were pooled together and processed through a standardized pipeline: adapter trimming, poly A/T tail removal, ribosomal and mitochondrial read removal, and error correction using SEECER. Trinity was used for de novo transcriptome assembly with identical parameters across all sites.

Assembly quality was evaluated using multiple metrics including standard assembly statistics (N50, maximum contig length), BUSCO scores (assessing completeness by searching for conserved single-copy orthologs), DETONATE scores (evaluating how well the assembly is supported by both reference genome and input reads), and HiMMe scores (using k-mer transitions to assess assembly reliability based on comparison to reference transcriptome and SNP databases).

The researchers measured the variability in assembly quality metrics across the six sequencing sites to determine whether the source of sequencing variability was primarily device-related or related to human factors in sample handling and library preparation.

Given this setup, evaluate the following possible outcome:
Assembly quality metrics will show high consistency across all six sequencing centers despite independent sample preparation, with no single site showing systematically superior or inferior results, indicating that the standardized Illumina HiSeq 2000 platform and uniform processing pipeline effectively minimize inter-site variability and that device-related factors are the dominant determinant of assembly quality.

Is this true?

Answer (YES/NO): NO